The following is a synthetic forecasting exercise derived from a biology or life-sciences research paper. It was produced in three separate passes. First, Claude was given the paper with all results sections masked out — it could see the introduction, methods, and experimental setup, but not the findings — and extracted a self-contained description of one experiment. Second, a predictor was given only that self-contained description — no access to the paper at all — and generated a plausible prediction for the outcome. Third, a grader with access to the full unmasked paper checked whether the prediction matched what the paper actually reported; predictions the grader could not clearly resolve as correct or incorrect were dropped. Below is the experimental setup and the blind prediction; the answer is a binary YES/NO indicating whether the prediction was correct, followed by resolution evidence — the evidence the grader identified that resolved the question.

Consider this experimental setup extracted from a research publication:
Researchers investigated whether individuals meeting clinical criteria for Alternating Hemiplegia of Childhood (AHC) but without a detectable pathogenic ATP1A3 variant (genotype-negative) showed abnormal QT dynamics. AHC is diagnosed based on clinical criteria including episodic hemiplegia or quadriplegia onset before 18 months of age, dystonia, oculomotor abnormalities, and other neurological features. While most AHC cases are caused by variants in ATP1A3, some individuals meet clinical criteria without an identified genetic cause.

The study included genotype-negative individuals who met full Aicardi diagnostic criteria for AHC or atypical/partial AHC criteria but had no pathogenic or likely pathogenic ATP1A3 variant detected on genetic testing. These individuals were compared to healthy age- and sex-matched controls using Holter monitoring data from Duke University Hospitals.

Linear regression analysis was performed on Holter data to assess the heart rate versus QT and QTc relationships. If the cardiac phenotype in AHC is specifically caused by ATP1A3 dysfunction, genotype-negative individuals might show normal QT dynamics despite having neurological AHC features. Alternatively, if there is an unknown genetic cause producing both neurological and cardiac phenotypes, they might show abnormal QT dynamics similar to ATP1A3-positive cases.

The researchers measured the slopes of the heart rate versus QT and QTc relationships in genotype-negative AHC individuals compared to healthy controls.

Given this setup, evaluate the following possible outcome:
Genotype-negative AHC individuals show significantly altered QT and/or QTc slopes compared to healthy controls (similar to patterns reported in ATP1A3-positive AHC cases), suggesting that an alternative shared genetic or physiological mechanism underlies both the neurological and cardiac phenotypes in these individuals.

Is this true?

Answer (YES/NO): NO